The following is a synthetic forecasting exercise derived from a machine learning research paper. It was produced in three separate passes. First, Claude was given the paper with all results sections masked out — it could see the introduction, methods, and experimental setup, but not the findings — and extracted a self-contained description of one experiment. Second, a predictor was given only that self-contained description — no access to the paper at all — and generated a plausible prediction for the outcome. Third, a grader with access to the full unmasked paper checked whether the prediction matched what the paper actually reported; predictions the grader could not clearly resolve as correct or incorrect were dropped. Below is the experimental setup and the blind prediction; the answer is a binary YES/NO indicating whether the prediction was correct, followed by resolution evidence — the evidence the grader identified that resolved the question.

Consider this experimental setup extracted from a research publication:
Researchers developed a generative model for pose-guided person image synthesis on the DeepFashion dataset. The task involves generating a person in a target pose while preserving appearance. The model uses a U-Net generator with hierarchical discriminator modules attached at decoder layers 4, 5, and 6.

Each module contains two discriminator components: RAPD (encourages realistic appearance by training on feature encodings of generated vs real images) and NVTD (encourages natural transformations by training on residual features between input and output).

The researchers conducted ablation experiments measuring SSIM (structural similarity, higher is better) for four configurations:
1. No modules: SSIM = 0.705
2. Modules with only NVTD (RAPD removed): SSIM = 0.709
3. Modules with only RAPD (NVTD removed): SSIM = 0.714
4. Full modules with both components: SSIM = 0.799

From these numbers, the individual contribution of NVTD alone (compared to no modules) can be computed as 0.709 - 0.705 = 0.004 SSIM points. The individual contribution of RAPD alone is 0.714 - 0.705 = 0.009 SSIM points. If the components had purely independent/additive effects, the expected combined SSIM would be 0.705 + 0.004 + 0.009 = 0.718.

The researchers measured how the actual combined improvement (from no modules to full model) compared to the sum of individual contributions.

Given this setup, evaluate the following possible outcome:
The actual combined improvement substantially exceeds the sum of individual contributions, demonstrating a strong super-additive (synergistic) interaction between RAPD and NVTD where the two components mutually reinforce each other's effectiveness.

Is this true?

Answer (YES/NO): YES